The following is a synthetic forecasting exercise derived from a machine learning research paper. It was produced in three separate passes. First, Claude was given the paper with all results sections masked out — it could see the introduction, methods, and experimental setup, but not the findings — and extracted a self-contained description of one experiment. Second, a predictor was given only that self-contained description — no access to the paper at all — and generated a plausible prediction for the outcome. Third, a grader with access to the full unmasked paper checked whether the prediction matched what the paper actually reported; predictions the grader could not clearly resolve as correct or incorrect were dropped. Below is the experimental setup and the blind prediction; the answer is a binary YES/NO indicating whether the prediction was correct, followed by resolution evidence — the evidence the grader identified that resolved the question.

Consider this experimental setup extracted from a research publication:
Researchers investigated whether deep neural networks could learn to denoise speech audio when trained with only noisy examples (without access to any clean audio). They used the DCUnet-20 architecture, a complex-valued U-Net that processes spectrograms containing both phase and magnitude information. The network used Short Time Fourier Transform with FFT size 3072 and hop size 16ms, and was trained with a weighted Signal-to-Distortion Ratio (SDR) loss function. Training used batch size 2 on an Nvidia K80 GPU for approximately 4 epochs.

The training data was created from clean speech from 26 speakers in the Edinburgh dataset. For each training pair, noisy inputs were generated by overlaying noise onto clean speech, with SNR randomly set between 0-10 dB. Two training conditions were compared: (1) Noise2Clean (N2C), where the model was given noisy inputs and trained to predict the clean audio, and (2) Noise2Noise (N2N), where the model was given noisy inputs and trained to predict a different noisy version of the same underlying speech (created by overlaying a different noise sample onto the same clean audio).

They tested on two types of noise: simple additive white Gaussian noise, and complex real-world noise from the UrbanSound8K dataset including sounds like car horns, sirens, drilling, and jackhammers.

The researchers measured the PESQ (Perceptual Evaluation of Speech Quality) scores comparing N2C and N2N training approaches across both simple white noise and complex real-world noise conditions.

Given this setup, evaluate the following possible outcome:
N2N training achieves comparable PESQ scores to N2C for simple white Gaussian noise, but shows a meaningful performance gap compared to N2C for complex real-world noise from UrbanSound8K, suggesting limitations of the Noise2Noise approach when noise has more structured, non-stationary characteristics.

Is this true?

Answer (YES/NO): NO